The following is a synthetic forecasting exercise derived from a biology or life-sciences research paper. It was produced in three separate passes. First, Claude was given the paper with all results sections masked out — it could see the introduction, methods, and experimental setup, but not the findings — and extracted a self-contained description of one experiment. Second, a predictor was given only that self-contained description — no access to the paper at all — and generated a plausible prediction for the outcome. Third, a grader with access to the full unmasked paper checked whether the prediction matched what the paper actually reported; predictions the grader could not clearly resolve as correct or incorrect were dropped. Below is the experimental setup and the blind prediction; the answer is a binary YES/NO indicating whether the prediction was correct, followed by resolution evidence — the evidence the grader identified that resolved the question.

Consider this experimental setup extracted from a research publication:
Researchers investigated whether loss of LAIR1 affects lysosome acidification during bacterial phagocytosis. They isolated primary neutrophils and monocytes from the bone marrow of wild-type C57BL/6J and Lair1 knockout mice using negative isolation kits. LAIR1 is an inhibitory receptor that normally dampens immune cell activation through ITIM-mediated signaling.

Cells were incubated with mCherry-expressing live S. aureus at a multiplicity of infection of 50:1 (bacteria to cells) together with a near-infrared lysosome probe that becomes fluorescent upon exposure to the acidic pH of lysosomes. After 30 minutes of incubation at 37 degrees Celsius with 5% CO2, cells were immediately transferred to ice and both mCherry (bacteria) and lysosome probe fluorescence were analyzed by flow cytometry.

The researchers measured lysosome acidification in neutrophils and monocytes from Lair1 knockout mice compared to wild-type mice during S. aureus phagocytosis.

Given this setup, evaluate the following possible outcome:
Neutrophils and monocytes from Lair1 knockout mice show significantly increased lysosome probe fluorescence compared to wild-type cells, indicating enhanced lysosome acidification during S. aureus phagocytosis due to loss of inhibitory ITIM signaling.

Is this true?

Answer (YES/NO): NO